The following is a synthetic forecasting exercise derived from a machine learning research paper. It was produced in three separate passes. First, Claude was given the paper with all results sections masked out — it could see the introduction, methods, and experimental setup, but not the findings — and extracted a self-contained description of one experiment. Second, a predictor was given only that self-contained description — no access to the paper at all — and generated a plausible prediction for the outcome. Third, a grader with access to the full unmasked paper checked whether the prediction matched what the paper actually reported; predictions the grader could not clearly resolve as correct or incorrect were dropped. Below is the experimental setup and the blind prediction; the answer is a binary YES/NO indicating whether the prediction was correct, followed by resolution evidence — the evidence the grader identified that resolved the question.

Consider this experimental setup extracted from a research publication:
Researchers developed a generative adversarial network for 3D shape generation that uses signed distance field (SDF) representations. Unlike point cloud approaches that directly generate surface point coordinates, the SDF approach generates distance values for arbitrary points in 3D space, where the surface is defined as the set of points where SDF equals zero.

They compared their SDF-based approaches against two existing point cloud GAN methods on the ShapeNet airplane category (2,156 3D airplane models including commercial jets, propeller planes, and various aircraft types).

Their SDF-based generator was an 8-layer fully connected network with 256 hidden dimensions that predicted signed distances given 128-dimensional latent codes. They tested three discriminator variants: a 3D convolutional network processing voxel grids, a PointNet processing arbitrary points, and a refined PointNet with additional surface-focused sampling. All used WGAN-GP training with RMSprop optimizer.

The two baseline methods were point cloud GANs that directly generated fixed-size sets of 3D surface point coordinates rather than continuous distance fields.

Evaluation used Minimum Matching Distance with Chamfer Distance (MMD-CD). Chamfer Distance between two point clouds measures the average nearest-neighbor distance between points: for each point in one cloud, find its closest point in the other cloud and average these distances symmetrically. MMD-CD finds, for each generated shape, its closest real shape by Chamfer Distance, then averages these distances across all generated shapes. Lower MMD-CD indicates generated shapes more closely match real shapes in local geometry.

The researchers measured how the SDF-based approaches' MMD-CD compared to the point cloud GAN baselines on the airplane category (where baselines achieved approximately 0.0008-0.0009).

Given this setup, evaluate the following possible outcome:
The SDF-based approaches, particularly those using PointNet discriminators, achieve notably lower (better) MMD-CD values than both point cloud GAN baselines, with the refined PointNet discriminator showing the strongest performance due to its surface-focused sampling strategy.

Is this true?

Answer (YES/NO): NO